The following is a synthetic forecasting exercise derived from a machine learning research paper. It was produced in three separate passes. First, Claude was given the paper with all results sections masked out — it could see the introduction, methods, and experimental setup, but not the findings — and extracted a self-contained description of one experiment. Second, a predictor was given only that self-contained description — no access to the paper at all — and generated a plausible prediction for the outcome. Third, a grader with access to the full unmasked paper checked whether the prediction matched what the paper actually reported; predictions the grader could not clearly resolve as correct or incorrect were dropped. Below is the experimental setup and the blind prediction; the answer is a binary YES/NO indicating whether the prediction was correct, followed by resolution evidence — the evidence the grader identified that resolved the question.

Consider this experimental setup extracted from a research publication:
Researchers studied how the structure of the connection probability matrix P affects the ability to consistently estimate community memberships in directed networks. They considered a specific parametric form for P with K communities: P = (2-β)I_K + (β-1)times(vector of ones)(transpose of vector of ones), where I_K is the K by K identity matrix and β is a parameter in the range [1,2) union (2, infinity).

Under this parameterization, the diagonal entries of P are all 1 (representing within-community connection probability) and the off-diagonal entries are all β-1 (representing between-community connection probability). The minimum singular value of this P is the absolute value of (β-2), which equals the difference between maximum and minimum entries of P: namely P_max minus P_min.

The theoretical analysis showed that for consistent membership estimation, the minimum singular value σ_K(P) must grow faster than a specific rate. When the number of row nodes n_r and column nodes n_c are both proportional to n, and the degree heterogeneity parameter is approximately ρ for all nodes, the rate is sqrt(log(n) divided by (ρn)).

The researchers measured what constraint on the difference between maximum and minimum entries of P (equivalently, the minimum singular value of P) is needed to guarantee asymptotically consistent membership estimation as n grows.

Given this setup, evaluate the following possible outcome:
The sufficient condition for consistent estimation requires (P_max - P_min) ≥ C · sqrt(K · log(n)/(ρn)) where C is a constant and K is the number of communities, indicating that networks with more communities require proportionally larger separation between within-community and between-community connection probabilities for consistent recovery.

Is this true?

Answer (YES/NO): NO